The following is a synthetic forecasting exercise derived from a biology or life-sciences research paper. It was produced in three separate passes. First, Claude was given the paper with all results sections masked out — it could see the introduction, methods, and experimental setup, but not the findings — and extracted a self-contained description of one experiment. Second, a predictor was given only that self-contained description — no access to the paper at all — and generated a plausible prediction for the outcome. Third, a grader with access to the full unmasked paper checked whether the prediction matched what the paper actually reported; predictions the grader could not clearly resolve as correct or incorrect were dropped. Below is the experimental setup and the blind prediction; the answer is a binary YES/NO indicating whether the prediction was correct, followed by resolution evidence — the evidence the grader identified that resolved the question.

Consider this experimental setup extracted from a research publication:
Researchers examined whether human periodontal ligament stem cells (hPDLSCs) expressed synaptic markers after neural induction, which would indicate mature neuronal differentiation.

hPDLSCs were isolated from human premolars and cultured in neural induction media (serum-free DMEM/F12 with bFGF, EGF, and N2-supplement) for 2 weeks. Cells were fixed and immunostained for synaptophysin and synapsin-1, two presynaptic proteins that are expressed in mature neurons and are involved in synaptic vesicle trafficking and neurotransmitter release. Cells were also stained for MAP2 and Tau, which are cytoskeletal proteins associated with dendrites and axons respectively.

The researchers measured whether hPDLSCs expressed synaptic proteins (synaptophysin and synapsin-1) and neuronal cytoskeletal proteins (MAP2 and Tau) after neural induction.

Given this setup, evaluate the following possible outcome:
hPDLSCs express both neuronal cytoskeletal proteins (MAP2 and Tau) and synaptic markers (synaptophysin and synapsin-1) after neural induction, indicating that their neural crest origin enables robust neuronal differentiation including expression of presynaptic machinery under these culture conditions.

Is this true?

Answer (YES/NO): YES